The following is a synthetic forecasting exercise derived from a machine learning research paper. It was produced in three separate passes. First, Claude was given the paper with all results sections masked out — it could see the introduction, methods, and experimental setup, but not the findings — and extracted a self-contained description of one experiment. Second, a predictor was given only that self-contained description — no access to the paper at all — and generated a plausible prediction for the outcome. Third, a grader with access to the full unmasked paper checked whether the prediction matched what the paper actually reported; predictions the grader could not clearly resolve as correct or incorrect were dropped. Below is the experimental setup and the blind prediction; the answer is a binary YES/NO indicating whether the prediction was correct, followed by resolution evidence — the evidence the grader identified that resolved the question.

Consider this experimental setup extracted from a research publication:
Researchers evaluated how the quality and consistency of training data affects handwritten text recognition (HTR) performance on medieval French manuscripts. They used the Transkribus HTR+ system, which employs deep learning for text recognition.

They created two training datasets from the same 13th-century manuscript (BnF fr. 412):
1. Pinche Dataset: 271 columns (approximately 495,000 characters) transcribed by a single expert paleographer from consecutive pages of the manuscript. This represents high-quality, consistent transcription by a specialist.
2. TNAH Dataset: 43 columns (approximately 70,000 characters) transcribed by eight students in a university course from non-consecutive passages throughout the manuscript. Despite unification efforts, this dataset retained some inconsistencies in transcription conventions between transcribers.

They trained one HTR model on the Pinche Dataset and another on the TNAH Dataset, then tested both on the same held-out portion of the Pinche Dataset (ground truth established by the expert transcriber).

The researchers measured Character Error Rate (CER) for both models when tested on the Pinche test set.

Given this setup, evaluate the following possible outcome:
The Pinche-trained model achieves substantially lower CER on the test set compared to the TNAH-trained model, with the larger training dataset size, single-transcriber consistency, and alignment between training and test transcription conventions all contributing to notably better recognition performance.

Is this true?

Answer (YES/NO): YES